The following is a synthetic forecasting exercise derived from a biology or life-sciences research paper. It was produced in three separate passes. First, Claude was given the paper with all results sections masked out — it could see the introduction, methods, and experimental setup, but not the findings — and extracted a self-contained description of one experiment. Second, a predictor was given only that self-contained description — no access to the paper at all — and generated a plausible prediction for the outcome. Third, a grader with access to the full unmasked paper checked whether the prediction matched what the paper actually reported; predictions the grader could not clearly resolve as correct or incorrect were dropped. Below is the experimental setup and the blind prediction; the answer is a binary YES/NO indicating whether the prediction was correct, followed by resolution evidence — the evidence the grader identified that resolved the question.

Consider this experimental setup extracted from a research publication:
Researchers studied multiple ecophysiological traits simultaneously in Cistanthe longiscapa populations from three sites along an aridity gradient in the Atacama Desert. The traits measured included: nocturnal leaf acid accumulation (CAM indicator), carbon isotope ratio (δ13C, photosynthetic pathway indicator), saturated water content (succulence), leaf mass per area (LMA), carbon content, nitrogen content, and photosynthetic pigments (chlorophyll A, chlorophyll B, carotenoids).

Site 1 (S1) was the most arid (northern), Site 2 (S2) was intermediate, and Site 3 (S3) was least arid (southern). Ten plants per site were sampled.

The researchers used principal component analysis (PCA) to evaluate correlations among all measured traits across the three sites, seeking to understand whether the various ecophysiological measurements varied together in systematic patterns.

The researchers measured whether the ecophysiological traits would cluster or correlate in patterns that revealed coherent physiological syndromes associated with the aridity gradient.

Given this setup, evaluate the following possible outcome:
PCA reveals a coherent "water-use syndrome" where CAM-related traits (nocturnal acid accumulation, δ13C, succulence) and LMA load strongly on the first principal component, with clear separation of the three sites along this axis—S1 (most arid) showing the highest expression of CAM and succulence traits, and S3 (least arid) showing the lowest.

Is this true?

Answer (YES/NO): YES